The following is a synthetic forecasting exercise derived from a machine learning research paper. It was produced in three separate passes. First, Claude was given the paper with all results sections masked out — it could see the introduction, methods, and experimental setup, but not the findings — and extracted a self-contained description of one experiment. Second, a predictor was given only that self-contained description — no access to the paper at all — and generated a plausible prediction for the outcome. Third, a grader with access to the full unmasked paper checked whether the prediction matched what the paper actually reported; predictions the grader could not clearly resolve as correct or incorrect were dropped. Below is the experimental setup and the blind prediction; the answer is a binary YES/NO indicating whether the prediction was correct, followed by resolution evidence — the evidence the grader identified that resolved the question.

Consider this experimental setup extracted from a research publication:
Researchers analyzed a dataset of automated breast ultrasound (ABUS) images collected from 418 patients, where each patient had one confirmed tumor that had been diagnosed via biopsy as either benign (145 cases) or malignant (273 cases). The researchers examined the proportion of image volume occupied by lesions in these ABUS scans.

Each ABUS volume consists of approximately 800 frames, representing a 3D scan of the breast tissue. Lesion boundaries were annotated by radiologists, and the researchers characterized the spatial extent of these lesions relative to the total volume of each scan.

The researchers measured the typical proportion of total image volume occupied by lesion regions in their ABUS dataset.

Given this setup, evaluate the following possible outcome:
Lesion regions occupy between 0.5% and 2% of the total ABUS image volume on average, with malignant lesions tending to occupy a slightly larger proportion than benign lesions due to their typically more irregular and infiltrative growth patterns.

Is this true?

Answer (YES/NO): NO